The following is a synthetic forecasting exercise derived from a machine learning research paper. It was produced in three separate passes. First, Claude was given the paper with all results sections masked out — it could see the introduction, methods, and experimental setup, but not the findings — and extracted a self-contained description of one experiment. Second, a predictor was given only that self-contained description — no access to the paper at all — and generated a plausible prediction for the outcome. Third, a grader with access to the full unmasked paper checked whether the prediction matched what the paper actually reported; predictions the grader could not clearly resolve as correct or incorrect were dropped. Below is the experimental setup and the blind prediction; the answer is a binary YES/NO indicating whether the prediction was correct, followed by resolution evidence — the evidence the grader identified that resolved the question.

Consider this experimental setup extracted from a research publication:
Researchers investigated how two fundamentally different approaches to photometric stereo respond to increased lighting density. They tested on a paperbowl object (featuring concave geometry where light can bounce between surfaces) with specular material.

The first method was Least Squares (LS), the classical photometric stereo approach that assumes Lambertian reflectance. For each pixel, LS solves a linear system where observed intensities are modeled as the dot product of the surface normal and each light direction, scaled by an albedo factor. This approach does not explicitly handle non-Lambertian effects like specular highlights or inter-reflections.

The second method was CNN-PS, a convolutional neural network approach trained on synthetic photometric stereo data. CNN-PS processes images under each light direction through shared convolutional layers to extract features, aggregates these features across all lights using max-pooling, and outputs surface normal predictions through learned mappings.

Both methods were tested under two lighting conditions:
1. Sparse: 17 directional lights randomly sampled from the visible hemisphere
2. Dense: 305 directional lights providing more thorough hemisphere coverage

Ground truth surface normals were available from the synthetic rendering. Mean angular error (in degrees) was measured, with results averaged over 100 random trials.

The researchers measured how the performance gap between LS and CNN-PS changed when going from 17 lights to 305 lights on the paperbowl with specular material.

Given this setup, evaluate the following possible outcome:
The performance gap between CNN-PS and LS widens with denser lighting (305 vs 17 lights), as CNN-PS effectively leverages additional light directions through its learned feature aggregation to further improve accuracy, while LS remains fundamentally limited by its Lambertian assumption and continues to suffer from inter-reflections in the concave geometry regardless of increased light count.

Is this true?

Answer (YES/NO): NO